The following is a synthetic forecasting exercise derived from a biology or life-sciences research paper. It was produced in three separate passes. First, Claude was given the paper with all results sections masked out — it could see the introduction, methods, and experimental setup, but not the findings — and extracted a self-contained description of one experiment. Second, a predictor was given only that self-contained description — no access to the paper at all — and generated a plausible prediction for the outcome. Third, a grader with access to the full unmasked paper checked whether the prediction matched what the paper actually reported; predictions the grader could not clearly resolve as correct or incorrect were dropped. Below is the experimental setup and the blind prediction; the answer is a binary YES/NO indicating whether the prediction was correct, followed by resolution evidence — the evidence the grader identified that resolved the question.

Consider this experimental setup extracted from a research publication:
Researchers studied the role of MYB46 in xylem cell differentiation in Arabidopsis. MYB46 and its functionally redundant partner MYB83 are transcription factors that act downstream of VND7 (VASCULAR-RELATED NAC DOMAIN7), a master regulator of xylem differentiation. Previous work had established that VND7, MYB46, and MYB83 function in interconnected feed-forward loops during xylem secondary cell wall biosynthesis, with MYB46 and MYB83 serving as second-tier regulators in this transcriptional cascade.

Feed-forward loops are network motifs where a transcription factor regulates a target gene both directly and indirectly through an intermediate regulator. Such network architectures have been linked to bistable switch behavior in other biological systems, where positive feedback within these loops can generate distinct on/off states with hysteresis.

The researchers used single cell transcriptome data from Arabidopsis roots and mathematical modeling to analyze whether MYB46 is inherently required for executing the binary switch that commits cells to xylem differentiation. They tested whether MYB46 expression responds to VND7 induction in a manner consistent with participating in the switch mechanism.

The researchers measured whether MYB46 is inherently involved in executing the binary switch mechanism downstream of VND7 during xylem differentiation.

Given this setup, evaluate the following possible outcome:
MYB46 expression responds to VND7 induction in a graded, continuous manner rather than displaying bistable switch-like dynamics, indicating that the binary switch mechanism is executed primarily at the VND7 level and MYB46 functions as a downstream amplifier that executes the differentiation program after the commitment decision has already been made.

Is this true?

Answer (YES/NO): YES